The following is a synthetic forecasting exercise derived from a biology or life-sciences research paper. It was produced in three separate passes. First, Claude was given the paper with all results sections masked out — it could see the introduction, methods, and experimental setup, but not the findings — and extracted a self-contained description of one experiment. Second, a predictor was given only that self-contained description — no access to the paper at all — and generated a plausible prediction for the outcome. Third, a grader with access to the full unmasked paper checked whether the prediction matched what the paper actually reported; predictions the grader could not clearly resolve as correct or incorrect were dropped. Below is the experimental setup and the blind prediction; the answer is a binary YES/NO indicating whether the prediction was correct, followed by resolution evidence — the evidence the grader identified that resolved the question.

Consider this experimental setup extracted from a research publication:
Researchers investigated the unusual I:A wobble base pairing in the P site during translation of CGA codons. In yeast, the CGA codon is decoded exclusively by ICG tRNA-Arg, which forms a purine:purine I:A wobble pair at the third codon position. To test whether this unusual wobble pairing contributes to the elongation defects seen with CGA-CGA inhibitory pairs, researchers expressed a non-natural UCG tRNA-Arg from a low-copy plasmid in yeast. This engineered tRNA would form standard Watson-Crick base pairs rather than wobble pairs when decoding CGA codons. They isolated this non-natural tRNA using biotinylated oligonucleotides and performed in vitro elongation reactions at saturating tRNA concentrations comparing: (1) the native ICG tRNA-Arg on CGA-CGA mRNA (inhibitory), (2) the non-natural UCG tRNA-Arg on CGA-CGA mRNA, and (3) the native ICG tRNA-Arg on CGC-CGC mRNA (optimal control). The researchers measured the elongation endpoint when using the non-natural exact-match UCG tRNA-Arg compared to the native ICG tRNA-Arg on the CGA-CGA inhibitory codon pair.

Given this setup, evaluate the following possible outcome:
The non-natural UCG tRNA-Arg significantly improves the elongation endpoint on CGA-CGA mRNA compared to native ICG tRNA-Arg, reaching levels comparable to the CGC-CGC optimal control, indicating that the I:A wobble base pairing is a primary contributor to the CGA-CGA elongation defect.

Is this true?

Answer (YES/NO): NO